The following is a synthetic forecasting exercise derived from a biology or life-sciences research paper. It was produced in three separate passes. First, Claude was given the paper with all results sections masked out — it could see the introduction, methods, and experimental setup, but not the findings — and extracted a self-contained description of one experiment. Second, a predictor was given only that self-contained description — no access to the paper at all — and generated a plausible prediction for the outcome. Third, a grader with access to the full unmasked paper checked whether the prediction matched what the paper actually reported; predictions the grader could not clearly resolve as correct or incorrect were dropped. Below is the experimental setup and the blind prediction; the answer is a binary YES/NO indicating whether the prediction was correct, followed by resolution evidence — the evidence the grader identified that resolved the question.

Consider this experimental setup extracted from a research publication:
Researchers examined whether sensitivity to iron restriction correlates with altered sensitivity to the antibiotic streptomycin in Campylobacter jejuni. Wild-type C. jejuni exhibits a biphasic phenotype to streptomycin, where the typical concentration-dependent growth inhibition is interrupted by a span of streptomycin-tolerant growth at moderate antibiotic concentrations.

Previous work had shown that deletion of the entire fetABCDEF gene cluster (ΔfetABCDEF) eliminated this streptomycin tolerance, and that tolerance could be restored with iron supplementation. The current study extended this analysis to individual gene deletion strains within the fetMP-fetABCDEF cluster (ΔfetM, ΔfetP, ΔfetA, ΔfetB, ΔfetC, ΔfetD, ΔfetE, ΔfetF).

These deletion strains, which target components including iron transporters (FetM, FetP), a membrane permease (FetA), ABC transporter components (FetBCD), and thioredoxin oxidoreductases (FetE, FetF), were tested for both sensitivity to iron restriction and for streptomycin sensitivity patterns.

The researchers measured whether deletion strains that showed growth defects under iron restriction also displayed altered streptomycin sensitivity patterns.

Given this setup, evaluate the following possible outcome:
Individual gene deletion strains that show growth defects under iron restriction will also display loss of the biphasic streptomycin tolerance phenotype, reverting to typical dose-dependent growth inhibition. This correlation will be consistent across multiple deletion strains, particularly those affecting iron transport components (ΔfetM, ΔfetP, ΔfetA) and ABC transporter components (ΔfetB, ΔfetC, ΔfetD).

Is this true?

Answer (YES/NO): YES